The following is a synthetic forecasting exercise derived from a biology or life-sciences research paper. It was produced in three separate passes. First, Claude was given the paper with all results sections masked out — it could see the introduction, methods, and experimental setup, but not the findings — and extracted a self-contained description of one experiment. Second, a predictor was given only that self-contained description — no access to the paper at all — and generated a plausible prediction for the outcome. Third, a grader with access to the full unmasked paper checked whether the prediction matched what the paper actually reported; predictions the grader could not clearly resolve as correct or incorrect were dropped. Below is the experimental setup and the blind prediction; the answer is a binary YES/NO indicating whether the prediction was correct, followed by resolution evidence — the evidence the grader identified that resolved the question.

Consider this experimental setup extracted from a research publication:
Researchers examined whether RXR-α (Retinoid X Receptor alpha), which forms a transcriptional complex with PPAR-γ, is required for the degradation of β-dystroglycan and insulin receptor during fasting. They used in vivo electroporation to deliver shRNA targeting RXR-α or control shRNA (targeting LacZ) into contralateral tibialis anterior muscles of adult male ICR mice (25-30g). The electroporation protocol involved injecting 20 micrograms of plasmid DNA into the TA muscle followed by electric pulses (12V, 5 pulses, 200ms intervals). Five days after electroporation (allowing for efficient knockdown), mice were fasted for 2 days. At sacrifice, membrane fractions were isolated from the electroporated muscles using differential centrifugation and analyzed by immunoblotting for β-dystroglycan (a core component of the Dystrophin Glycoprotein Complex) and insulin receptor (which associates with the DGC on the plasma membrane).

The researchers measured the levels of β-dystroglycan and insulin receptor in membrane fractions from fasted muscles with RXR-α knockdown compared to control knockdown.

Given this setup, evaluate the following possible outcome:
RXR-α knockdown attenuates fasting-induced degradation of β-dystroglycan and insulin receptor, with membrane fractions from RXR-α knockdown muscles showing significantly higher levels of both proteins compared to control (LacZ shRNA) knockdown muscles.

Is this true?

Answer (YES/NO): YES